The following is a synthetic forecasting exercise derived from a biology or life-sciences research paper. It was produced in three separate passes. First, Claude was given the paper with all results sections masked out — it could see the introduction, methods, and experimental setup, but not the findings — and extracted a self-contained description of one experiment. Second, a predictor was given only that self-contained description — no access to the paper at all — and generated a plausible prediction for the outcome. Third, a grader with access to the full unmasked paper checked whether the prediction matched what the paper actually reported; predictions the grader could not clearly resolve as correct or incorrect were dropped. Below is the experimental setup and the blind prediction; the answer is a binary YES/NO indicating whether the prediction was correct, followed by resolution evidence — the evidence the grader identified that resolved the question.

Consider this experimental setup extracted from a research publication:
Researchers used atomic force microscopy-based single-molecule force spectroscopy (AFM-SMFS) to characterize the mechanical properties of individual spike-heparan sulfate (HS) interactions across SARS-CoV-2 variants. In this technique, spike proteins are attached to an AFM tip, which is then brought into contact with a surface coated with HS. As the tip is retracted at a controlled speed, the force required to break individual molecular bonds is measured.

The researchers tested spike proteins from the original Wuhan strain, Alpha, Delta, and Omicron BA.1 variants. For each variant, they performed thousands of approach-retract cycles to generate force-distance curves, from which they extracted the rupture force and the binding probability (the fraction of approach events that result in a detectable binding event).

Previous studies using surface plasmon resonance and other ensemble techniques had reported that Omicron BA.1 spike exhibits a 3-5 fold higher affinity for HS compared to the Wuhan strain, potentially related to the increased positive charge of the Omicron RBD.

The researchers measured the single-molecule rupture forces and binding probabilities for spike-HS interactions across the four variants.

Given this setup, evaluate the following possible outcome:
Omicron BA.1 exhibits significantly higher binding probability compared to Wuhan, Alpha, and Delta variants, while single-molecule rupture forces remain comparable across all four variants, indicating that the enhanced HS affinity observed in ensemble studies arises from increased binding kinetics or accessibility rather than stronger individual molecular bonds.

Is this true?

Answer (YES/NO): NO